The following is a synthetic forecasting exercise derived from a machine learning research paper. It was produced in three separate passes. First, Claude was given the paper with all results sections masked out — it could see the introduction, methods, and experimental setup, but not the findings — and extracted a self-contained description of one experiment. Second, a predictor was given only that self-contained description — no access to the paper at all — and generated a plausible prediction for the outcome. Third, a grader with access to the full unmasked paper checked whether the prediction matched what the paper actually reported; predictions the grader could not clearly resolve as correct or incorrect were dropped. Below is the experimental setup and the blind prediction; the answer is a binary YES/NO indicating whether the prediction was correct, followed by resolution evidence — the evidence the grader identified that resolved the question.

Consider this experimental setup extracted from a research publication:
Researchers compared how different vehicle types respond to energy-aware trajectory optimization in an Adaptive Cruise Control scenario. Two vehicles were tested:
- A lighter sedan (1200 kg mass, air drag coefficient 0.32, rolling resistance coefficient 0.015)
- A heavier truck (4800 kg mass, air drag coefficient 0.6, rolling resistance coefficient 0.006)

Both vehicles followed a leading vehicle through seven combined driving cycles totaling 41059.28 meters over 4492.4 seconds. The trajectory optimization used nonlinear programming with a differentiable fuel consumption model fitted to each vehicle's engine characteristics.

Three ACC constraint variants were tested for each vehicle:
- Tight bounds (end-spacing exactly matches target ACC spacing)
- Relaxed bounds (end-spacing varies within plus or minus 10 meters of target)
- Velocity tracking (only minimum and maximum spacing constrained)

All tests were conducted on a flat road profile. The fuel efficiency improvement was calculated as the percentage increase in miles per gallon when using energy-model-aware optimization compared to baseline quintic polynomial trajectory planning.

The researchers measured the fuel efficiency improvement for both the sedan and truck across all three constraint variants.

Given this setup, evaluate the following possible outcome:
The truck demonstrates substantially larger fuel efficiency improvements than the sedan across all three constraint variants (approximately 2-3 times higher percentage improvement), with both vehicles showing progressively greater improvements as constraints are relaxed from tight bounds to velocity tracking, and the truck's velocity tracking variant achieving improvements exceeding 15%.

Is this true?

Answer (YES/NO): NO